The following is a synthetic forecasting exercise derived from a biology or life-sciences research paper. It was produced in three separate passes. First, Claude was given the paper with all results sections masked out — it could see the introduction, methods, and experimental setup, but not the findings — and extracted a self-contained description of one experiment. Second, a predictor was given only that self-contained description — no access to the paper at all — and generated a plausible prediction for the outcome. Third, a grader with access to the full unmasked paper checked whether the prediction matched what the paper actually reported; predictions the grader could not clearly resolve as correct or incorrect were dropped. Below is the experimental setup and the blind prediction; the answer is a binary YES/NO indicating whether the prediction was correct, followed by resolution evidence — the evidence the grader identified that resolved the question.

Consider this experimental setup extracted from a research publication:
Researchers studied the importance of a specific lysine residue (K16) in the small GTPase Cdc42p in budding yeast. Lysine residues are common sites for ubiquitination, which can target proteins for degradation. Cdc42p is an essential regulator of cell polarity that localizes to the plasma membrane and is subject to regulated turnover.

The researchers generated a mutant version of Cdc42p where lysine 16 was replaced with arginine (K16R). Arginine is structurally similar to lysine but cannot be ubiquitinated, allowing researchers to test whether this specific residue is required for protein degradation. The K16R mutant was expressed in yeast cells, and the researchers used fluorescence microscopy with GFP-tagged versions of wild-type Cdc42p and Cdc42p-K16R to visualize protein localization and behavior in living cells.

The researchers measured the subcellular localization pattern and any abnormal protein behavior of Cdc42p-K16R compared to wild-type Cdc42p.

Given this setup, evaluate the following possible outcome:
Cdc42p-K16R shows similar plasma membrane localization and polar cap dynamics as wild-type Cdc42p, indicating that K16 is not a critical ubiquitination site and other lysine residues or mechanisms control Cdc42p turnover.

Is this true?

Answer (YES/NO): NO